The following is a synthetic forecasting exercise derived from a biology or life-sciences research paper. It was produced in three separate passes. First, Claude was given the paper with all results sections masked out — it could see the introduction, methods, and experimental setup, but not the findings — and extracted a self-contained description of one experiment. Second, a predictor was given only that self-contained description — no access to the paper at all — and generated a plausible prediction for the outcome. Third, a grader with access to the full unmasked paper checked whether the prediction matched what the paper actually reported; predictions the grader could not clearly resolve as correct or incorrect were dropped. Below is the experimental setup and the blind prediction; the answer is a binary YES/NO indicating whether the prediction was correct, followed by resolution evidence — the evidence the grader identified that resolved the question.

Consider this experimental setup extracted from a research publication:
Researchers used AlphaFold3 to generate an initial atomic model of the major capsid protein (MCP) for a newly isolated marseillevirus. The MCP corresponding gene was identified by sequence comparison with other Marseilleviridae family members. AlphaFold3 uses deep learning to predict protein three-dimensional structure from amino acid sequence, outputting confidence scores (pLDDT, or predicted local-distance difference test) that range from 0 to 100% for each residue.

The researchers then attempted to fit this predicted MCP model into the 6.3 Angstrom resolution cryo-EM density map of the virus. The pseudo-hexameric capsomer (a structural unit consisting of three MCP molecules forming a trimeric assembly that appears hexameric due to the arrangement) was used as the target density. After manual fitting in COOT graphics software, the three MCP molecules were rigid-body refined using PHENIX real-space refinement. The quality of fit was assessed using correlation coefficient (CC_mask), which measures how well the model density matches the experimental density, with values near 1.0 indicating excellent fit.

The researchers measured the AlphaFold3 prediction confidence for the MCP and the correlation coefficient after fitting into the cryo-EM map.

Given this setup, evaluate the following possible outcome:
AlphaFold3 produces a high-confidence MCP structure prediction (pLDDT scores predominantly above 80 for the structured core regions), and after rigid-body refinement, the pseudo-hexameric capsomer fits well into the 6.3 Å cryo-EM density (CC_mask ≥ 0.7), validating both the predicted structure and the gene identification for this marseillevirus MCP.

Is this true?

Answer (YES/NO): NO